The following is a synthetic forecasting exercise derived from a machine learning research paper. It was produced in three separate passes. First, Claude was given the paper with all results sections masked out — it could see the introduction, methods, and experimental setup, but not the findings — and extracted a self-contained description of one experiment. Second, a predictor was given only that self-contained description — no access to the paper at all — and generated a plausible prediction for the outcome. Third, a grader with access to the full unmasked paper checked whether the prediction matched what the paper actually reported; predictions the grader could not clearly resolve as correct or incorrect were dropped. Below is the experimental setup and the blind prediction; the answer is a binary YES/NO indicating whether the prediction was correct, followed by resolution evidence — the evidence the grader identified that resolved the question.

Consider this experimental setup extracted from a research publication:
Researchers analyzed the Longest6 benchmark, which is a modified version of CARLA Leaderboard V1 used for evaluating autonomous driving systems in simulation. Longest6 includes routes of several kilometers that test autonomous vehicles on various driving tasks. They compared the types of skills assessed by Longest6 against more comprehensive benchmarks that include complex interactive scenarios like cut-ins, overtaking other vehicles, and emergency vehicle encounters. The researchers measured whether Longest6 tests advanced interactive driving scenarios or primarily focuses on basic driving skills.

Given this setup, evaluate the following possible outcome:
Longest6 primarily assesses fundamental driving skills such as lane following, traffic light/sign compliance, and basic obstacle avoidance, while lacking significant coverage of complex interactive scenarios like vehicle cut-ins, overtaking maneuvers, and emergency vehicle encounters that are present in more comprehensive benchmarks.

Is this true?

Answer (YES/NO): YES